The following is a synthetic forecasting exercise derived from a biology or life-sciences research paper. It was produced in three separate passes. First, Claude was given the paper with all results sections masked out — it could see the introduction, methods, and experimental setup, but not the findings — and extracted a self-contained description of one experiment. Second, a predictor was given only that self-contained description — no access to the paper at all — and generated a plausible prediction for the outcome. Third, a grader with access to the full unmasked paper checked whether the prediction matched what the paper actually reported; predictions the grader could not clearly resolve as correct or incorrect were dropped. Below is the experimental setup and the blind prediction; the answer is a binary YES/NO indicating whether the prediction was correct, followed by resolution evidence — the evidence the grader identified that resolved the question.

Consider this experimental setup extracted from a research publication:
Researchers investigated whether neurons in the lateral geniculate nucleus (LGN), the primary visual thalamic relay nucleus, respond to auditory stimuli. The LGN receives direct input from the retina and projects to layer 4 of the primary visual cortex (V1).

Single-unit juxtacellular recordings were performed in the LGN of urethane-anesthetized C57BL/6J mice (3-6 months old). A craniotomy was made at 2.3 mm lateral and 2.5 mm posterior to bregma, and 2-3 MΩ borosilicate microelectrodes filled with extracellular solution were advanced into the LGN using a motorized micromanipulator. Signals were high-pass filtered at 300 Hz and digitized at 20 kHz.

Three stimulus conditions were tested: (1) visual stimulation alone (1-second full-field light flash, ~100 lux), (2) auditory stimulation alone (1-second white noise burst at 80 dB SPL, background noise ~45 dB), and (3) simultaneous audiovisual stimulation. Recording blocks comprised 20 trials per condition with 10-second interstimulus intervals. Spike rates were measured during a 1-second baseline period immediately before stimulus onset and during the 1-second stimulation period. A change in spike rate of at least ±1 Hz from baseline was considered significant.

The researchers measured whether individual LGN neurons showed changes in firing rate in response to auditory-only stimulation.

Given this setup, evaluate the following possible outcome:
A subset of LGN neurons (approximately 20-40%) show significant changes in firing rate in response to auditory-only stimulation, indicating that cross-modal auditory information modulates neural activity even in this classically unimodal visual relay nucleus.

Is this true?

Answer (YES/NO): NO